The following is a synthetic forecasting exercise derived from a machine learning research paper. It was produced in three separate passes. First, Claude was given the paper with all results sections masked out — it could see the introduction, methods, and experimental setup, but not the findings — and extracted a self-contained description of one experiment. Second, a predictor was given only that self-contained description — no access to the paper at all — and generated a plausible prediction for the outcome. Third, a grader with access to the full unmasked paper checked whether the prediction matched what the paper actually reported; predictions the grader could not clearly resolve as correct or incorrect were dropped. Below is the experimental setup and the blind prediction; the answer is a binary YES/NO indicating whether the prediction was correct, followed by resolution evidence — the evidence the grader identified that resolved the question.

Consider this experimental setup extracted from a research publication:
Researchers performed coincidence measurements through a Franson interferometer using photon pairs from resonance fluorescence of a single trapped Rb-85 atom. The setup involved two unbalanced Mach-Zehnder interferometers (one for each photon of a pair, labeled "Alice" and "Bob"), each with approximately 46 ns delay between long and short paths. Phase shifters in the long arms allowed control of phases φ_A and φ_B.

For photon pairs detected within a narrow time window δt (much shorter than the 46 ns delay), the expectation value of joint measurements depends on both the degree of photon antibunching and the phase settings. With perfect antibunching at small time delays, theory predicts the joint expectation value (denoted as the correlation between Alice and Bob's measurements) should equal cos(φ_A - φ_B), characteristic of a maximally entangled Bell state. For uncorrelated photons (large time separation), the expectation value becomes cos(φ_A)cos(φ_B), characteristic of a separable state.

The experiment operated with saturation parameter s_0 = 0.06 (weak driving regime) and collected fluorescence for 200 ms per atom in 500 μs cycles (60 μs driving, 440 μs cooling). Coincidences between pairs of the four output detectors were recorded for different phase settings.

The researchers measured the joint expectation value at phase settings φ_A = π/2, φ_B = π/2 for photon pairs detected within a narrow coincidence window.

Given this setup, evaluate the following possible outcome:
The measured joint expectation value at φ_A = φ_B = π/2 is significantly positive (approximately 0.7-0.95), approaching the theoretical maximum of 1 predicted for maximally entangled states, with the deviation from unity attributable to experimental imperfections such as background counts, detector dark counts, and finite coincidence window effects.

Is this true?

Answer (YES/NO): YES